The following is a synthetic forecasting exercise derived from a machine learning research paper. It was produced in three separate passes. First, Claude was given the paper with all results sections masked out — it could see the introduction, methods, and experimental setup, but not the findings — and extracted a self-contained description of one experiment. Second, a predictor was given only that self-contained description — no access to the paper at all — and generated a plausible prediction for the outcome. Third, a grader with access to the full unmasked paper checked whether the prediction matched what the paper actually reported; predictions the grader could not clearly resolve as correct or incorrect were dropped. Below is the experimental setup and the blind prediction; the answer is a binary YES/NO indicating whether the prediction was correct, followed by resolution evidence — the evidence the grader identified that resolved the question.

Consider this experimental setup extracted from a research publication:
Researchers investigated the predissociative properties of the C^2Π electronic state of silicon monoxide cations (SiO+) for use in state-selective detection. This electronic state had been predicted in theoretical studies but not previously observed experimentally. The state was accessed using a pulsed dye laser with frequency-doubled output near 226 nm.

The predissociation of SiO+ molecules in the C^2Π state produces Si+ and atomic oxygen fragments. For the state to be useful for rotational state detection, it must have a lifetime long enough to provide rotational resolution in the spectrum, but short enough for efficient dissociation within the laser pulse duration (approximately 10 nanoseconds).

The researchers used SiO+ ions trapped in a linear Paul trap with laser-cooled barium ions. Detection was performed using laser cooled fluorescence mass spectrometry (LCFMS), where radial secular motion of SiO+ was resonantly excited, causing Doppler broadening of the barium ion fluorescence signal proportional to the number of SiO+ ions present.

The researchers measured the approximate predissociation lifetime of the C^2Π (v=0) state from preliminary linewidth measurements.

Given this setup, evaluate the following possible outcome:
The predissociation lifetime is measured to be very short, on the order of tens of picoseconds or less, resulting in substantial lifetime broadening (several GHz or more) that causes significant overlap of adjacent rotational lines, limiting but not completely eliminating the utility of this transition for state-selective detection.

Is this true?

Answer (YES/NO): NO